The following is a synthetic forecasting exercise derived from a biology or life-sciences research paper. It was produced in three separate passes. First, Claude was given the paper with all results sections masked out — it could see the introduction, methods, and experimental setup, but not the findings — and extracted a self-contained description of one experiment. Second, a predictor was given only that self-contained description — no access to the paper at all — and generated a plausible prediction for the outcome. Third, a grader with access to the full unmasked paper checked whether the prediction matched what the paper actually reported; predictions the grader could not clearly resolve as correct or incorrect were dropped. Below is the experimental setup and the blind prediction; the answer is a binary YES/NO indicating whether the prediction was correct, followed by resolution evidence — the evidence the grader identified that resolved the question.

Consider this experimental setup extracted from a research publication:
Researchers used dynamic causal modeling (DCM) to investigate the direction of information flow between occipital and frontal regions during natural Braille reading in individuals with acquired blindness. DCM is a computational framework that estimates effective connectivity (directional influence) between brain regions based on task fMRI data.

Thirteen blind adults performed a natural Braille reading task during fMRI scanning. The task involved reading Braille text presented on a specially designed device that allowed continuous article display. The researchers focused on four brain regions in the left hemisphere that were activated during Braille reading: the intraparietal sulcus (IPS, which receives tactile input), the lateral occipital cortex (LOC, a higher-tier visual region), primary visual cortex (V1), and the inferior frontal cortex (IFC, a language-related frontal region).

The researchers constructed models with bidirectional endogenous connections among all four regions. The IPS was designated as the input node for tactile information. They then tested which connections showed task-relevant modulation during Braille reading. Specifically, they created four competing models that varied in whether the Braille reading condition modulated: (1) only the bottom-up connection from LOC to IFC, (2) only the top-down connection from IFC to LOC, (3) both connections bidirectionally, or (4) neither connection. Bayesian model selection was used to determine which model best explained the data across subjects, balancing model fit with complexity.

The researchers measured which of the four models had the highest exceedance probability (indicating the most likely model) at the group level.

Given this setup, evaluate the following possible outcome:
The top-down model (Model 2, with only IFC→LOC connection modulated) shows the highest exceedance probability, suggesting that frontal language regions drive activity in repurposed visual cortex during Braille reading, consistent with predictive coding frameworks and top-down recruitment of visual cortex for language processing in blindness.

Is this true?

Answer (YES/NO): NO